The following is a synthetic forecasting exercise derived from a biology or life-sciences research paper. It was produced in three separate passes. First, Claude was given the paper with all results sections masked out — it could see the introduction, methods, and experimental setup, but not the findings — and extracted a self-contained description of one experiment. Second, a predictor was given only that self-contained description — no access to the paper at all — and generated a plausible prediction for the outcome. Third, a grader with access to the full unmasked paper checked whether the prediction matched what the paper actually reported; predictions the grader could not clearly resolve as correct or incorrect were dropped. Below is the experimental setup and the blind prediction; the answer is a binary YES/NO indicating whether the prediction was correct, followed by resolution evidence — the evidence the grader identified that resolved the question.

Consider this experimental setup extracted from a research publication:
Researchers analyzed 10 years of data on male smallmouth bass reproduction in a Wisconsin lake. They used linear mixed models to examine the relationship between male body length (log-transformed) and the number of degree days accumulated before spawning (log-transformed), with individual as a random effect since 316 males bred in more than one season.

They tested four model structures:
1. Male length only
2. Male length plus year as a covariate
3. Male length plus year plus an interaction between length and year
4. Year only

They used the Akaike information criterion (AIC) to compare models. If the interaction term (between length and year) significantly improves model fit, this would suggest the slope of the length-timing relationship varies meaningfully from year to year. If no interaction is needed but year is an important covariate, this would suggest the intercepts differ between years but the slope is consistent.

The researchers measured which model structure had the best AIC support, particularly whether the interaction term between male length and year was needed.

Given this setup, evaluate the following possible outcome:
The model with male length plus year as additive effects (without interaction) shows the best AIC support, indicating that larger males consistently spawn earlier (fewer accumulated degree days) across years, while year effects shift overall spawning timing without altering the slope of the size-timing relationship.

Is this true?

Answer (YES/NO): YES